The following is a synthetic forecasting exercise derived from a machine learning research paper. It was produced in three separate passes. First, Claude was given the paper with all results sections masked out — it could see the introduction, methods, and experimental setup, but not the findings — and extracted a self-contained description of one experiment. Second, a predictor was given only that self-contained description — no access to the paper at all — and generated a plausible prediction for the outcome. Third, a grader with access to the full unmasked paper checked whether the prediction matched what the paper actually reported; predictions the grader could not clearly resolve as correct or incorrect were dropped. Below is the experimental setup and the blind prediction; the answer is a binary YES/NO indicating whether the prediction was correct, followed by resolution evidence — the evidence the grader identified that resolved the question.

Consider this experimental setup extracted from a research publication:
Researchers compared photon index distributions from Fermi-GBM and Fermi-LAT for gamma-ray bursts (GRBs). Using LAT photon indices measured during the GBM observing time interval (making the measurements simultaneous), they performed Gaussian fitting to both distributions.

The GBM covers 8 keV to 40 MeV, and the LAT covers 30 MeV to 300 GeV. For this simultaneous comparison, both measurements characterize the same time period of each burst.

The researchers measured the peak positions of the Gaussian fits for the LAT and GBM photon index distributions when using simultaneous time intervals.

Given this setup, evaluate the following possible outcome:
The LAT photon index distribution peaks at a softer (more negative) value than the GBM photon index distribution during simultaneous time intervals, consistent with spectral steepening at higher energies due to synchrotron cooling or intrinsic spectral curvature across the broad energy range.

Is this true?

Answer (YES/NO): YES